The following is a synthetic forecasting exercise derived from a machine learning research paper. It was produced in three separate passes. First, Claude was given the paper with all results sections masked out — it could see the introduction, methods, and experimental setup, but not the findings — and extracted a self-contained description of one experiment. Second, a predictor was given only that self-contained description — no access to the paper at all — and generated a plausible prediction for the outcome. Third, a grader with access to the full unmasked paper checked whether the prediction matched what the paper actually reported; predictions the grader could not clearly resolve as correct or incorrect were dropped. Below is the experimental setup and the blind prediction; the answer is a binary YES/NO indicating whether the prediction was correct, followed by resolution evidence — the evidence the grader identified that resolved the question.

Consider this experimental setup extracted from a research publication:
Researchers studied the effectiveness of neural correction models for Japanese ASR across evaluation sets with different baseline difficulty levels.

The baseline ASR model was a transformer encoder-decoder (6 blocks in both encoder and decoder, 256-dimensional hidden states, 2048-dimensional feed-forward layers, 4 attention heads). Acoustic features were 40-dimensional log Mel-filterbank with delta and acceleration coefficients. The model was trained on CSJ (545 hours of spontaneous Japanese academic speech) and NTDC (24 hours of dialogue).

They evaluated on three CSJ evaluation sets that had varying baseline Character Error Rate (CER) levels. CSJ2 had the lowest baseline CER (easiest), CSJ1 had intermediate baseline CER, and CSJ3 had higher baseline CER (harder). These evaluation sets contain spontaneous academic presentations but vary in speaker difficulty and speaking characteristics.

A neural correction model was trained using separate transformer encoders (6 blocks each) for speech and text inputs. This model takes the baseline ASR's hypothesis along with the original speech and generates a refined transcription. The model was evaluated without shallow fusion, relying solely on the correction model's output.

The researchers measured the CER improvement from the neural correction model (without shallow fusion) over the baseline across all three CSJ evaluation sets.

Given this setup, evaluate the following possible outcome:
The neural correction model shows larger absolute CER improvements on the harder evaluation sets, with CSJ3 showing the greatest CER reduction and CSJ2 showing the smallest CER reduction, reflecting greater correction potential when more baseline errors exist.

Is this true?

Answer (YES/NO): YES